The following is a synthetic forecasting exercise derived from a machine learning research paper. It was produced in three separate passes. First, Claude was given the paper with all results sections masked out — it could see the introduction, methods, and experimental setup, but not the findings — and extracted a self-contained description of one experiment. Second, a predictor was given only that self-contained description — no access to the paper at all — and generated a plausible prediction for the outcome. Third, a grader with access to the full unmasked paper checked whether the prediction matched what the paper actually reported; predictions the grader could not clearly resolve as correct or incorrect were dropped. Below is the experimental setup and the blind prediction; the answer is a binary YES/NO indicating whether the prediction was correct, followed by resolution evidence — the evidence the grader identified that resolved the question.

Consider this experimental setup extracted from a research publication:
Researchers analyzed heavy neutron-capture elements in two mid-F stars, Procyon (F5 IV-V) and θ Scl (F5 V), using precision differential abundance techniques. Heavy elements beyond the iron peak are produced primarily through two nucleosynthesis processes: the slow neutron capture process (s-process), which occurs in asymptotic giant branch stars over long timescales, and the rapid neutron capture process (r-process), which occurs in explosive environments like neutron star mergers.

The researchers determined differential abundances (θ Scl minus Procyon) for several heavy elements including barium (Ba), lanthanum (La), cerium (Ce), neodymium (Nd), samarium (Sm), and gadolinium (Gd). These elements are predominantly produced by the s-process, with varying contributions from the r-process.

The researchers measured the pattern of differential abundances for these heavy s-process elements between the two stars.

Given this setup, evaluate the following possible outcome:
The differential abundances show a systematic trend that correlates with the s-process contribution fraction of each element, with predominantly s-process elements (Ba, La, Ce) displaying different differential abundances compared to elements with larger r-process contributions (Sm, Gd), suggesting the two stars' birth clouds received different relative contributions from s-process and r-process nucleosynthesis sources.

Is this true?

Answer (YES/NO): NO